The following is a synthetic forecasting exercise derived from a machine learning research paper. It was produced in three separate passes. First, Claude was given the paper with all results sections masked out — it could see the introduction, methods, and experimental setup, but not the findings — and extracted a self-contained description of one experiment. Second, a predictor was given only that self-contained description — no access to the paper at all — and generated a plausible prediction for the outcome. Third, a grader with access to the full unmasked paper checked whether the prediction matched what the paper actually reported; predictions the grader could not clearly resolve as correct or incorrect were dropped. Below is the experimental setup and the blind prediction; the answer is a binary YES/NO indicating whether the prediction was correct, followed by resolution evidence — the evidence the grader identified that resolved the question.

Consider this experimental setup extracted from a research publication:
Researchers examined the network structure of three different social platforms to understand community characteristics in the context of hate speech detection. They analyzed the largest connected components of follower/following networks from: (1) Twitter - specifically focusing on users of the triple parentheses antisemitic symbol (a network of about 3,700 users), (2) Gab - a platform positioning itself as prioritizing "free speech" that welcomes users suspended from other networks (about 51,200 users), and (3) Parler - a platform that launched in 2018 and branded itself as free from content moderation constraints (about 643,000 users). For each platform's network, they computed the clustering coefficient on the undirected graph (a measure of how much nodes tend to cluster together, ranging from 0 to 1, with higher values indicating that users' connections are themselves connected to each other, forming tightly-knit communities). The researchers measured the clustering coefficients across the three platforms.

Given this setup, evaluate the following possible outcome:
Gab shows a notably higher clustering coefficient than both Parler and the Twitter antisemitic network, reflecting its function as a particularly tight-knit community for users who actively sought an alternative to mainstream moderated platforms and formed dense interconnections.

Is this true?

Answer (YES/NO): YES